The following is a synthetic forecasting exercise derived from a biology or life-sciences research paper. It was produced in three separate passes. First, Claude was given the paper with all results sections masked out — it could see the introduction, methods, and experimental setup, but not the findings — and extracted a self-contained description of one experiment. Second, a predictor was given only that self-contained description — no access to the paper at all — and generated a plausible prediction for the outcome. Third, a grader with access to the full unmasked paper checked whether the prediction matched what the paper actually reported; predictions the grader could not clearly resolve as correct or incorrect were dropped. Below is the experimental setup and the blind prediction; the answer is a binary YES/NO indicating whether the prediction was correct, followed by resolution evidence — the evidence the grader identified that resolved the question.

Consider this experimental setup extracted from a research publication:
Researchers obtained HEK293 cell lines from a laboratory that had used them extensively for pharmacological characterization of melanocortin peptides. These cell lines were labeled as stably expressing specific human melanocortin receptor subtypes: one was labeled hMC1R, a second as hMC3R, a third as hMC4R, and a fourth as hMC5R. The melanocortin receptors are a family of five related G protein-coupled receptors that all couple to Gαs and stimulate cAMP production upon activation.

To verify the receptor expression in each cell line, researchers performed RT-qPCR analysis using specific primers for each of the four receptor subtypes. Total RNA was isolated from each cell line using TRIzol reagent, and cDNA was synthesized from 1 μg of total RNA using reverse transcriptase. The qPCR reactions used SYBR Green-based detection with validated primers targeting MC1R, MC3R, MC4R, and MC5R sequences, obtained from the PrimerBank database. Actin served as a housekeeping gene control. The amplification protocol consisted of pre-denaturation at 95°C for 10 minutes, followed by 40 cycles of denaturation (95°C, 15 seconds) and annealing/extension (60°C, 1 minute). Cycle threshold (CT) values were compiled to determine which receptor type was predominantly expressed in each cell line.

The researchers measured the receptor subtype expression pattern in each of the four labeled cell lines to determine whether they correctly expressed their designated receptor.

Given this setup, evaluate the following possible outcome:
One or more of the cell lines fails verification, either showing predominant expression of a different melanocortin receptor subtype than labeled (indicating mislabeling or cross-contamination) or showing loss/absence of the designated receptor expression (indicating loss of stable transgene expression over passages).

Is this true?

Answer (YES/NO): YES